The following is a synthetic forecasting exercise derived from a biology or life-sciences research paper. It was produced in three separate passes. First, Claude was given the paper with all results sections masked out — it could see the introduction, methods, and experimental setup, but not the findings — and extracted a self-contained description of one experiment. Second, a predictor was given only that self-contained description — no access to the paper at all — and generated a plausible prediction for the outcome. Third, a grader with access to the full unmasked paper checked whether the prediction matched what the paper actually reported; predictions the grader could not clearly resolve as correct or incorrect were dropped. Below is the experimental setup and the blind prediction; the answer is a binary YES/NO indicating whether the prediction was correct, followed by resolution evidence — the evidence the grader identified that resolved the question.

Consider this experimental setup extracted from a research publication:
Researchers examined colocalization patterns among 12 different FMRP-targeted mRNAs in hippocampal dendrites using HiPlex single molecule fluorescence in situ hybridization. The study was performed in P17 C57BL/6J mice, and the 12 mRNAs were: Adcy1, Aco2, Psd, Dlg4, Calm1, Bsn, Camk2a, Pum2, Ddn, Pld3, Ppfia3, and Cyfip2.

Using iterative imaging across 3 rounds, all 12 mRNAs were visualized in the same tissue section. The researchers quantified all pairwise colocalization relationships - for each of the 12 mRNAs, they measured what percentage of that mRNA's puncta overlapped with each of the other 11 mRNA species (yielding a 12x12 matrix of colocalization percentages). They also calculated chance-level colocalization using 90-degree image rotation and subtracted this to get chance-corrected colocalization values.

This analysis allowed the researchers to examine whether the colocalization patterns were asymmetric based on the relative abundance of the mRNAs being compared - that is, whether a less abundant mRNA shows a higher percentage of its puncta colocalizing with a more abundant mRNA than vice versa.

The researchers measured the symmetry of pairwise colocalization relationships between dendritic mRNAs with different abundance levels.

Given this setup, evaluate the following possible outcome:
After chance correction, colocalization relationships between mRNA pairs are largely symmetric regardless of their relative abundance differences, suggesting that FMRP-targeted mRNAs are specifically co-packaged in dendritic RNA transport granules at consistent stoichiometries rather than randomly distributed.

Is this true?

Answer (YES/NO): NO